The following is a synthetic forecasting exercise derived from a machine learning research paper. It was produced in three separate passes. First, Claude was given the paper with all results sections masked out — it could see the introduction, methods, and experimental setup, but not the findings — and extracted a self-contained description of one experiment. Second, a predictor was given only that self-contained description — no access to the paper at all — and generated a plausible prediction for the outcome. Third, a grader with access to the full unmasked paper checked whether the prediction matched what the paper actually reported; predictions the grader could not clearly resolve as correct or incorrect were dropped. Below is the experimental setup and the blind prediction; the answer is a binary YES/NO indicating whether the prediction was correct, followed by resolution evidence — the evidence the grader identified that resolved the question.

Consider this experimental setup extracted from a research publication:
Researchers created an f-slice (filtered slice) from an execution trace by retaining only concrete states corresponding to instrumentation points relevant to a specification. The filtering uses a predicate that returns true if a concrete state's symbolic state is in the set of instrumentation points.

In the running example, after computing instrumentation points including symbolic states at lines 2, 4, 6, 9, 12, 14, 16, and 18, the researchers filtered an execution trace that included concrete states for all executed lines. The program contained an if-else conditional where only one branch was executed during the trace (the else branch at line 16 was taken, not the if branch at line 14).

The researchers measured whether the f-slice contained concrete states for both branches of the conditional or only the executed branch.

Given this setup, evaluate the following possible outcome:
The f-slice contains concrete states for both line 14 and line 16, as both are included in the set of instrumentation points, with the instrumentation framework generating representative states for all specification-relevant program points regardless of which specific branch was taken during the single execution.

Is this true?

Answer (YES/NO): NO